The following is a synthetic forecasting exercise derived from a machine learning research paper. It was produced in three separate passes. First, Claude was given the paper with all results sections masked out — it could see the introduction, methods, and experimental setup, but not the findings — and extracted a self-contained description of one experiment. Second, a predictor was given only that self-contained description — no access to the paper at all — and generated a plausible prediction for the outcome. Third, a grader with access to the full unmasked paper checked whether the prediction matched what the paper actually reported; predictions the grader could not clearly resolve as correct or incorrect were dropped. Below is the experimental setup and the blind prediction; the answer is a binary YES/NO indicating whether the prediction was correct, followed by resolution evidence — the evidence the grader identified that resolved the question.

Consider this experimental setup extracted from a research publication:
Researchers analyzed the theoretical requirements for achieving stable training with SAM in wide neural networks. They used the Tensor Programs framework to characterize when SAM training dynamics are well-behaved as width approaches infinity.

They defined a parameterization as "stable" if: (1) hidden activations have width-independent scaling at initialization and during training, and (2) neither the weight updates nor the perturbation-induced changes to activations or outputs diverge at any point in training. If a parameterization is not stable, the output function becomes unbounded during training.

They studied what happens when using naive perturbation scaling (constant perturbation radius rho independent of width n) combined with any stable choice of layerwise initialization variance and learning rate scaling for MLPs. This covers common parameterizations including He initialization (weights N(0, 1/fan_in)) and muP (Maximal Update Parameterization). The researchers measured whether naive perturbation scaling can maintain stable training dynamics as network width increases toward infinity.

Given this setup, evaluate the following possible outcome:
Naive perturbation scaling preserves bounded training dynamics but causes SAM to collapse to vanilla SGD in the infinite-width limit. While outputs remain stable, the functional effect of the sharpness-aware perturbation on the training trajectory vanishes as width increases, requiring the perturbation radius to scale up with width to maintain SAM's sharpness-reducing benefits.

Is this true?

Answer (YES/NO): NO